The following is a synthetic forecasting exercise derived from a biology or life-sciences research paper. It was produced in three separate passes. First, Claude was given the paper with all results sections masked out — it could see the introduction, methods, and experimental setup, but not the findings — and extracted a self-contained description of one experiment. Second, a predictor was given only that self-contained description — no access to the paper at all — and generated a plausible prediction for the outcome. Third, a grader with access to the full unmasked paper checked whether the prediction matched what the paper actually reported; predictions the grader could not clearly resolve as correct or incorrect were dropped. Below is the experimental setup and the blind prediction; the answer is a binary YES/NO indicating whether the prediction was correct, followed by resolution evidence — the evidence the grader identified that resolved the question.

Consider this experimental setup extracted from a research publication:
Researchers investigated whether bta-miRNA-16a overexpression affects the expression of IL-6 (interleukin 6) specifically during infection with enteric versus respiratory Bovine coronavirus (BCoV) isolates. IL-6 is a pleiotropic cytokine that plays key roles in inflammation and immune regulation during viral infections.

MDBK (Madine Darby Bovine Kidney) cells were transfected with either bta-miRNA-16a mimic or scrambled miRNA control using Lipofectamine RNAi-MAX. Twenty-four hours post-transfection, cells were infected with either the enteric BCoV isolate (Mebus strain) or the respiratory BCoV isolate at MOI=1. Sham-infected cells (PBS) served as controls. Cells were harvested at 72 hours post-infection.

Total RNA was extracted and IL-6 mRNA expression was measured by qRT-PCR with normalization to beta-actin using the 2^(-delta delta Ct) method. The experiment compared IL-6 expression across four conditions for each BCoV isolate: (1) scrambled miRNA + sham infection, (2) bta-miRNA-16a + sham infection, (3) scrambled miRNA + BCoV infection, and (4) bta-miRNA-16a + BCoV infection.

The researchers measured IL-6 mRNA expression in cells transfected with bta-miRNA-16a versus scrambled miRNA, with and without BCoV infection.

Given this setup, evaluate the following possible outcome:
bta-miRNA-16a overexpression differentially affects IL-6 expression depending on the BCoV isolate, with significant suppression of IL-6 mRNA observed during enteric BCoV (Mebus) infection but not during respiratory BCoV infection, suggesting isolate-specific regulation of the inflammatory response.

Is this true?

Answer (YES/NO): NO